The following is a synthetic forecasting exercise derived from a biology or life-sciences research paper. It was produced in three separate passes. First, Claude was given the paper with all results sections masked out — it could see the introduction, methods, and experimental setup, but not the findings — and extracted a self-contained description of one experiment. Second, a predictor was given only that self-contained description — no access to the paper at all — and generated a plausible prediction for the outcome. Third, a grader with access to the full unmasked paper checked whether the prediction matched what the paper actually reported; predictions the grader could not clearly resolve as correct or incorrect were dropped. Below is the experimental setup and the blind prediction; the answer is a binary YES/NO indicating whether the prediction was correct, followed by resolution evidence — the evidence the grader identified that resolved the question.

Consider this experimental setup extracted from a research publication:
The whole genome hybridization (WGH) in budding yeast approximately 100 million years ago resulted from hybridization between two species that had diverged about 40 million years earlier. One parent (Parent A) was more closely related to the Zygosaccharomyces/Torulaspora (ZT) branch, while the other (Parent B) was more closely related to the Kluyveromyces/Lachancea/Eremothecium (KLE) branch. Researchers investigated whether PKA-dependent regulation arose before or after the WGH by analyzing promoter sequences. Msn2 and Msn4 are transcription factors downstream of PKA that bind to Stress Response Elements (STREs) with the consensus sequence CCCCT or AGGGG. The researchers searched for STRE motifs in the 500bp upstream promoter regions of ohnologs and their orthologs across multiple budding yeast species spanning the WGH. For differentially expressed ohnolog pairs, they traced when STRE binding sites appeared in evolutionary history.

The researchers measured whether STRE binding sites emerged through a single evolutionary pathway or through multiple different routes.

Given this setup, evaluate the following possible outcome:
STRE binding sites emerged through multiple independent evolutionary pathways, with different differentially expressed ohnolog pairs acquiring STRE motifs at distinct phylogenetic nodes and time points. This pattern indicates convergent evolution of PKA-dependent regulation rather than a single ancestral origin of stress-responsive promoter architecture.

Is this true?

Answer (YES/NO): YES